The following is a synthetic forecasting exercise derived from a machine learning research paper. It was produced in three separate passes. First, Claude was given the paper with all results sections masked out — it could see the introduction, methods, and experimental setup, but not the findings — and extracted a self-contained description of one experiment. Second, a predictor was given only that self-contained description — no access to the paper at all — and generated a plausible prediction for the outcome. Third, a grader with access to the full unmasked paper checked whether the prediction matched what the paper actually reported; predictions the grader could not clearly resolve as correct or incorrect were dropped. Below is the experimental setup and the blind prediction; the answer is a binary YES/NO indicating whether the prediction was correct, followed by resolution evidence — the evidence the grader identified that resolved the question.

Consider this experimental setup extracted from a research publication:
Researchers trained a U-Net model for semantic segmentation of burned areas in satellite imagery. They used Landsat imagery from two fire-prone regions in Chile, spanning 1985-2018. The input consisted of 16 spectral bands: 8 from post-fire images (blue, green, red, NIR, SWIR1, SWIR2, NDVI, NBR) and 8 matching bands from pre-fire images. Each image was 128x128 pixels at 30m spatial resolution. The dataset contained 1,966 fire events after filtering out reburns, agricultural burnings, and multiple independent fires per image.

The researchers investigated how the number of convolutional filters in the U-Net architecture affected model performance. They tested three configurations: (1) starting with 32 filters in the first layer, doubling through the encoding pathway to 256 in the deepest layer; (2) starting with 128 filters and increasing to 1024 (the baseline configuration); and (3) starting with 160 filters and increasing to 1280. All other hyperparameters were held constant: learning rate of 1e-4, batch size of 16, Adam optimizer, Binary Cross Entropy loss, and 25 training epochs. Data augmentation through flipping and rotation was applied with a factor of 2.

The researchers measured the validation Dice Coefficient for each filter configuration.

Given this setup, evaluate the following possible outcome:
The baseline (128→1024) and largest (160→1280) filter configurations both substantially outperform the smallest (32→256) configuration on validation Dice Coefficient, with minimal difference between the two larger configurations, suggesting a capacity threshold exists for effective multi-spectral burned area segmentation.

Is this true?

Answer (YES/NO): NO